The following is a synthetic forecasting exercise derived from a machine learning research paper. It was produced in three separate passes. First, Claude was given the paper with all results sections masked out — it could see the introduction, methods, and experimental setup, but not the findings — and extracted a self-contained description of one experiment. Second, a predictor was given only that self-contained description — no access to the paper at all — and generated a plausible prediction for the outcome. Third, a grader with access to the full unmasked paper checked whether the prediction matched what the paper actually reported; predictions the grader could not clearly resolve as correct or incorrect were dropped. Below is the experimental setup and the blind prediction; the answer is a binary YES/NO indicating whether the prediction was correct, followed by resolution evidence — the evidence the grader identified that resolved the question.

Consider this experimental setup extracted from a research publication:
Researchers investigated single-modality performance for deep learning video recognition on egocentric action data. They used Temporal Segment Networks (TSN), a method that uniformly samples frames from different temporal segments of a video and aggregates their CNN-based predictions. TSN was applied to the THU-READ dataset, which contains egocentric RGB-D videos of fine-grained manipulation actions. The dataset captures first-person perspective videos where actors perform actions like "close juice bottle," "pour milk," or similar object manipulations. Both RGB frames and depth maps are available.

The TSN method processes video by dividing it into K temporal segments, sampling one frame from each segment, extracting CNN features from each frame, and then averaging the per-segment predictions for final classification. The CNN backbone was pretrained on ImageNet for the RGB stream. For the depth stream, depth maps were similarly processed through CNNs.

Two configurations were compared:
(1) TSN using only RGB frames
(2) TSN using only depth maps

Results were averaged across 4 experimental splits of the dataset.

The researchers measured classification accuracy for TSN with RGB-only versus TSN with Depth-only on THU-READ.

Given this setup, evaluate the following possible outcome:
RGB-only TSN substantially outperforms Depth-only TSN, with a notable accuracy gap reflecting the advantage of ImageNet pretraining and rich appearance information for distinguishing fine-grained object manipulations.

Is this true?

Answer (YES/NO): YES